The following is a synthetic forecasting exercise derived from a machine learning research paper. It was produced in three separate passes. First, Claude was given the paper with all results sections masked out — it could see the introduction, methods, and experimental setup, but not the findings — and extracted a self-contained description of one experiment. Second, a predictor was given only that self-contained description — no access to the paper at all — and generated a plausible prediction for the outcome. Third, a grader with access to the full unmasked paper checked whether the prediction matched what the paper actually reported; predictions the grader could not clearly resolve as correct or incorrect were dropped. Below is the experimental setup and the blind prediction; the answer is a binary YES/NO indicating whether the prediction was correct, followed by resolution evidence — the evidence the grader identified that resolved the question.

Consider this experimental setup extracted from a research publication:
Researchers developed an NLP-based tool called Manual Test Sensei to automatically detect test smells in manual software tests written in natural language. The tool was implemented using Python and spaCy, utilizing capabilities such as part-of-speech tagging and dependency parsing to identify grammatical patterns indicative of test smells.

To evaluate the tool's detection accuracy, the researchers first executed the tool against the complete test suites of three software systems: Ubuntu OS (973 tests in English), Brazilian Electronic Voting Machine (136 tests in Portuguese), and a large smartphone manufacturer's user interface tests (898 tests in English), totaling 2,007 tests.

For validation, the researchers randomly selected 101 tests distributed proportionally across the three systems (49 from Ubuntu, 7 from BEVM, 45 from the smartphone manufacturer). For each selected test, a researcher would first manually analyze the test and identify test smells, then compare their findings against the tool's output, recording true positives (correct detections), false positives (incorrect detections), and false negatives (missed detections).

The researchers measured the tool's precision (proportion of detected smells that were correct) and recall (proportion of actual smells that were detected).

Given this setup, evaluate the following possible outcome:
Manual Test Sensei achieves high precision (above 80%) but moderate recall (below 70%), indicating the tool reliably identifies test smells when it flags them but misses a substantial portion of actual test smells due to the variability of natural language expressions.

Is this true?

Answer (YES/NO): NO